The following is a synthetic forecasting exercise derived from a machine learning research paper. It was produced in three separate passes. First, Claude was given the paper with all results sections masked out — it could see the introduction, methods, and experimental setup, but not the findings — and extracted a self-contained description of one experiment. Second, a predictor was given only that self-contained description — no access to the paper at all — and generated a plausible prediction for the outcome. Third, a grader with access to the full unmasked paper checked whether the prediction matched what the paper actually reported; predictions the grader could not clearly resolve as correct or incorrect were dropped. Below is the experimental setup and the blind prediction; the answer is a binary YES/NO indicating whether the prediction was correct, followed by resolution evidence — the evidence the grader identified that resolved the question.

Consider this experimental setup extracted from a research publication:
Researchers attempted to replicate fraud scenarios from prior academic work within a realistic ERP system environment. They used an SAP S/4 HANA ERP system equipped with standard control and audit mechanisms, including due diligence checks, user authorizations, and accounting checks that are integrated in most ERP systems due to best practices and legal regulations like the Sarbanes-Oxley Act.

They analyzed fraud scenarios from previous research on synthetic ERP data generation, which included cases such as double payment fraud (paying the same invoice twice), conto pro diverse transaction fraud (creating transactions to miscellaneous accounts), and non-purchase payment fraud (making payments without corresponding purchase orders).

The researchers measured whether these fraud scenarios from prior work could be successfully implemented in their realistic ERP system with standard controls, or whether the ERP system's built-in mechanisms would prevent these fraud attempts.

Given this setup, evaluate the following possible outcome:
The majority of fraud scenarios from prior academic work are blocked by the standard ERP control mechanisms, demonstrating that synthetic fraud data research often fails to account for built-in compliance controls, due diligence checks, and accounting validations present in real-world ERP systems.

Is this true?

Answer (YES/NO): YES